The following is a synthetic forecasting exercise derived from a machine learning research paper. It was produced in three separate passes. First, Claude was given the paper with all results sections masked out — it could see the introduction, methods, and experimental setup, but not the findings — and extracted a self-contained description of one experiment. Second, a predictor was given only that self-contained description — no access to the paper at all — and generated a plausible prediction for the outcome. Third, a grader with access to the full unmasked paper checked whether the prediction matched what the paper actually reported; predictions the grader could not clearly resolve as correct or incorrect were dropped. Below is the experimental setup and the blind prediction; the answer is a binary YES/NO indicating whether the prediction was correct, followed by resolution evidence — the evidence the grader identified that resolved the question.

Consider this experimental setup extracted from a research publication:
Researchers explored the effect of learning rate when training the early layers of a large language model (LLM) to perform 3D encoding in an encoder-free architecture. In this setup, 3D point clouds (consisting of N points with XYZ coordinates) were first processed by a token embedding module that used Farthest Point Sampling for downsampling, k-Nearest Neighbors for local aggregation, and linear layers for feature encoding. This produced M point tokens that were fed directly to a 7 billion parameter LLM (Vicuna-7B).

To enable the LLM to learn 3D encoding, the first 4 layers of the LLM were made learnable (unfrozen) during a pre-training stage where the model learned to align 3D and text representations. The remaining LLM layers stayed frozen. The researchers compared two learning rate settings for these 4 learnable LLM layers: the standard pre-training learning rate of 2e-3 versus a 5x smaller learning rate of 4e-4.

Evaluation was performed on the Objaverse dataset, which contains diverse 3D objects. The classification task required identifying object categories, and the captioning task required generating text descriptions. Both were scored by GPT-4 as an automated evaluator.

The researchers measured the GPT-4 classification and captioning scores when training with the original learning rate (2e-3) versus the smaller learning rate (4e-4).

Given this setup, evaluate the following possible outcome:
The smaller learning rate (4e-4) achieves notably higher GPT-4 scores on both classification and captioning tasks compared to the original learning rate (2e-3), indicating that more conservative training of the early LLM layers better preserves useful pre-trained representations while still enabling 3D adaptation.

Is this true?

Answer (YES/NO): YES